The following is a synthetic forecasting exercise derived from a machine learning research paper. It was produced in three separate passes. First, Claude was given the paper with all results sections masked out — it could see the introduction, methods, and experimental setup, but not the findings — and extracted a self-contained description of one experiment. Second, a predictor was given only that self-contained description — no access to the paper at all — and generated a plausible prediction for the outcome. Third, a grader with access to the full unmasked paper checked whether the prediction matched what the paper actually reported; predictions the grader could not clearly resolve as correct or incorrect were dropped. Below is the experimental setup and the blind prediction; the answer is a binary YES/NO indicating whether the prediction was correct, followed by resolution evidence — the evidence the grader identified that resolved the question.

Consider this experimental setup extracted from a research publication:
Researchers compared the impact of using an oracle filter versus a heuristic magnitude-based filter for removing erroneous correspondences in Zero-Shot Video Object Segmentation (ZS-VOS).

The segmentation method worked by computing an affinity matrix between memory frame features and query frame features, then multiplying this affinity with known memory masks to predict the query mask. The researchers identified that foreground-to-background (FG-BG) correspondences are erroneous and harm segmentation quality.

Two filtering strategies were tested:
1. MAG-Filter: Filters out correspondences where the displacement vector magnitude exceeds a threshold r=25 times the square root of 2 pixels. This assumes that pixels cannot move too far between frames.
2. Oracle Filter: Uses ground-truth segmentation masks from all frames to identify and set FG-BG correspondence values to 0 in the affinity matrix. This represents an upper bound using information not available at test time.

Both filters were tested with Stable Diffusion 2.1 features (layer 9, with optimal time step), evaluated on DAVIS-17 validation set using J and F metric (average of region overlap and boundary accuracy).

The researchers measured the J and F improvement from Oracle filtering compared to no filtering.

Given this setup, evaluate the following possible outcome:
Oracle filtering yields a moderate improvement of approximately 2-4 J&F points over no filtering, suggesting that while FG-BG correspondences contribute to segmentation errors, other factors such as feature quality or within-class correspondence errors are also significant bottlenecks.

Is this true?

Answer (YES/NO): NO